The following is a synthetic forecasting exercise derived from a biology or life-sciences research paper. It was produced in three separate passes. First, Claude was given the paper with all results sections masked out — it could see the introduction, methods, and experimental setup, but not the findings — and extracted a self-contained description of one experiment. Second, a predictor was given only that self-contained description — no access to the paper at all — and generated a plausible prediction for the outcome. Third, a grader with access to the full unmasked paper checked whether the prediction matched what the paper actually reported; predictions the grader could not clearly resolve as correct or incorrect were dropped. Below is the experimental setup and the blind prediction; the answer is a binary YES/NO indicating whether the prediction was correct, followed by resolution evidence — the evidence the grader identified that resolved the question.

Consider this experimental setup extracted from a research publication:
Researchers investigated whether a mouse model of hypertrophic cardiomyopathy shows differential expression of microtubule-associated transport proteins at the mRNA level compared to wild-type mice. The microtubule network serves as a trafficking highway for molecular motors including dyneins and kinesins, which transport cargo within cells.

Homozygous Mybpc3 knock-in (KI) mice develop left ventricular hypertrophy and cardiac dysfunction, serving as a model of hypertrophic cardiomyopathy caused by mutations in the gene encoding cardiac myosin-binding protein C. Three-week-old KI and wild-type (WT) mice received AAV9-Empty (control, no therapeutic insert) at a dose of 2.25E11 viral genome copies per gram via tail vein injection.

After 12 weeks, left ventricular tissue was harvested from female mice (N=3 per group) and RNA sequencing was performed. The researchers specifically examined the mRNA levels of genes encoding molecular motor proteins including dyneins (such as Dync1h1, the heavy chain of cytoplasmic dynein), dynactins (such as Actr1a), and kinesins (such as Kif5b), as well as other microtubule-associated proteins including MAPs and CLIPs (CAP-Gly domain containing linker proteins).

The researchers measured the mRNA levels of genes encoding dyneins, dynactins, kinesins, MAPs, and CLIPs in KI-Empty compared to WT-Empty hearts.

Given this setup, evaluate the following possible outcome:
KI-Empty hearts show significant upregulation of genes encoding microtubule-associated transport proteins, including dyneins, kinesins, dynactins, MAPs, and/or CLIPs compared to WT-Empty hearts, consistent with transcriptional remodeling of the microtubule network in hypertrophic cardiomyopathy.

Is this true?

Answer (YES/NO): YES